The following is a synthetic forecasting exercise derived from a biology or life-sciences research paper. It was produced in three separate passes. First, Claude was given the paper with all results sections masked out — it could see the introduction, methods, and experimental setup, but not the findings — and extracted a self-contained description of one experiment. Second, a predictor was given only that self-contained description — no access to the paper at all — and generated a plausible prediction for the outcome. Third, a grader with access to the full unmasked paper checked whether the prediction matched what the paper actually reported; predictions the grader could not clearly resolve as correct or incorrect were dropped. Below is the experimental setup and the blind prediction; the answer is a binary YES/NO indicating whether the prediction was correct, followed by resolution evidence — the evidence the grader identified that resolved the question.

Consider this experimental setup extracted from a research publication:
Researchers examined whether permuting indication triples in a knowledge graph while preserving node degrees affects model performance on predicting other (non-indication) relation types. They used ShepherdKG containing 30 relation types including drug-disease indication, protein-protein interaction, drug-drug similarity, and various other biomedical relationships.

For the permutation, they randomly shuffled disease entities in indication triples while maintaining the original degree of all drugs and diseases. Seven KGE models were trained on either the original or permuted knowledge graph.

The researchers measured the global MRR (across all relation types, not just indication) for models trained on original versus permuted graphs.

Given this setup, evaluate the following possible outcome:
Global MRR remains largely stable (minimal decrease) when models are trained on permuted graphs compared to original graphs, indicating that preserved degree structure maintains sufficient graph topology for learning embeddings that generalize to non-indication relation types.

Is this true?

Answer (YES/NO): YES